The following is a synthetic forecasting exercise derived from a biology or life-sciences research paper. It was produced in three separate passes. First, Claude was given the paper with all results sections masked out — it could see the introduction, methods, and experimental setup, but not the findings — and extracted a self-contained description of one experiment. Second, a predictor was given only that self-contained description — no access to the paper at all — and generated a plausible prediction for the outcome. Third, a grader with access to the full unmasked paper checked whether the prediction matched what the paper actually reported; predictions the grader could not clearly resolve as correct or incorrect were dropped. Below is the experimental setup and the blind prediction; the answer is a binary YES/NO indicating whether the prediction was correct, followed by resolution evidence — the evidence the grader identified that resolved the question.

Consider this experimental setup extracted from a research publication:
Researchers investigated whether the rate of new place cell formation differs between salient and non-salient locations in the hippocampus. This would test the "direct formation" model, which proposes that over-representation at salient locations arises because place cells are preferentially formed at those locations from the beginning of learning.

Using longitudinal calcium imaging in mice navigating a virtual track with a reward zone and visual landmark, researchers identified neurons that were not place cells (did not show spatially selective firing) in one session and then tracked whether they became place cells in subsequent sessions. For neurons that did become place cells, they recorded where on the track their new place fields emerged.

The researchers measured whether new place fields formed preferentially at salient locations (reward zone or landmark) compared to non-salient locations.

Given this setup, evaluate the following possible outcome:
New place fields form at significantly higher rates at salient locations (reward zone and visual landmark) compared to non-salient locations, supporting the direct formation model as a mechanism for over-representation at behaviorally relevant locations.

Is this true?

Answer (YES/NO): NO